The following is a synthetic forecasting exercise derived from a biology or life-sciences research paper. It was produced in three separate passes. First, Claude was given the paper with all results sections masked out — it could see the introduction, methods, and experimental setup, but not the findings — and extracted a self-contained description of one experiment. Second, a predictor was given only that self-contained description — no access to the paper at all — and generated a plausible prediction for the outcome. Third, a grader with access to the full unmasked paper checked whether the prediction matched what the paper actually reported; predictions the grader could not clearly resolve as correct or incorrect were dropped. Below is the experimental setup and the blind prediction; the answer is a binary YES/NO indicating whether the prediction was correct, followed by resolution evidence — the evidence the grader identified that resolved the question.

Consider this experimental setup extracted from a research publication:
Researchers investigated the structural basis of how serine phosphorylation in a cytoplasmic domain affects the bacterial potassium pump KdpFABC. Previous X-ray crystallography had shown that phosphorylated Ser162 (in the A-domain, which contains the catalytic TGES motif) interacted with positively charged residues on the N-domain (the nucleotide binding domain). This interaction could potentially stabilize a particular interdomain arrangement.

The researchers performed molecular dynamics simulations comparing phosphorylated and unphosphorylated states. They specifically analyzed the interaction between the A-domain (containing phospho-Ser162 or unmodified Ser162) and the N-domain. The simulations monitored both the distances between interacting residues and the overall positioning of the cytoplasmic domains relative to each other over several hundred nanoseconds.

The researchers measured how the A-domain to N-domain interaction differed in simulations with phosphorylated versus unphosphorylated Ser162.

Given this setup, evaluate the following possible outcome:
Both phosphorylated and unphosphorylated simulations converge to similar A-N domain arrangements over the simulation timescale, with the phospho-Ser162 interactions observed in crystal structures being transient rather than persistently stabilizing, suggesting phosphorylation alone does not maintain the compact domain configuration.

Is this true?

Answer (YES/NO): NO